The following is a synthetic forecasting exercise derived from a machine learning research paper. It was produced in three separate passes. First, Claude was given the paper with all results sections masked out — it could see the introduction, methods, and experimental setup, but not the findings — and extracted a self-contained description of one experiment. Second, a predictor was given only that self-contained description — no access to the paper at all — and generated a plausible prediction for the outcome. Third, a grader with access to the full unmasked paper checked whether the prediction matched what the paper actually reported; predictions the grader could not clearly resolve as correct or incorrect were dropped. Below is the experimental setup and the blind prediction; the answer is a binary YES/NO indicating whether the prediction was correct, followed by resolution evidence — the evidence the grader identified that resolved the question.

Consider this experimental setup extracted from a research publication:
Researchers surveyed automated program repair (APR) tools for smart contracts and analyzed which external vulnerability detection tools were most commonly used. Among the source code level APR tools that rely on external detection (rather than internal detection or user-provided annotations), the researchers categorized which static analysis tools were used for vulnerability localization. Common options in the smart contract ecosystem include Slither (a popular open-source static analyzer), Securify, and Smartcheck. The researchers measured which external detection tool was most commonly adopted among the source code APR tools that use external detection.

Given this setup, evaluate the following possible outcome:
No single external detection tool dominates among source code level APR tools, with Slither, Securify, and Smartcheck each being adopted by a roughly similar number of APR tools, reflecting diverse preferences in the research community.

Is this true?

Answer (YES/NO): NO